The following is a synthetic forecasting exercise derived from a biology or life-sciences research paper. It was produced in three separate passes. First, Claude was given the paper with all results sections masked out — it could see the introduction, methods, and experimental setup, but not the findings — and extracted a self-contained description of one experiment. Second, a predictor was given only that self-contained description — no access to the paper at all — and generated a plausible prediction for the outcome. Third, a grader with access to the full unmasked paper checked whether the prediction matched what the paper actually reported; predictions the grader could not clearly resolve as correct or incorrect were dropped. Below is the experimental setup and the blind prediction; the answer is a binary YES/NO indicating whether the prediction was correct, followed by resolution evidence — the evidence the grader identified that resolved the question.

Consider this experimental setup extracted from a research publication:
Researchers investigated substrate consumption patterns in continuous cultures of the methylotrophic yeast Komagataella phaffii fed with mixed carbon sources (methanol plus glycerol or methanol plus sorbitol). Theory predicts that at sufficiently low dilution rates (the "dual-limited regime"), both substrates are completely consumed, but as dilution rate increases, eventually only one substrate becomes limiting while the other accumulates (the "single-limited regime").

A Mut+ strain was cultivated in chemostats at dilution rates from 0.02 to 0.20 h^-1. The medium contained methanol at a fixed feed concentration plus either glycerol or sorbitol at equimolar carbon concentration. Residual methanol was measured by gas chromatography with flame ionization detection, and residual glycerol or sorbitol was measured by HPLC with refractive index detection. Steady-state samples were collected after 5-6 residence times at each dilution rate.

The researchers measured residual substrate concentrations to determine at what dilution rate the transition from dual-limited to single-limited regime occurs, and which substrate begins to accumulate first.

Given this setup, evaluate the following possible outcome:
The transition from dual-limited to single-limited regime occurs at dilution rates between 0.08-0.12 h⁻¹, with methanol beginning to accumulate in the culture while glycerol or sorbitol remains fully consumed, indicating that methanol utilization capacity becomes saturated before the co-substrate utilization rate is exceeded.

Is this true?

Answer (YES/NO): NO